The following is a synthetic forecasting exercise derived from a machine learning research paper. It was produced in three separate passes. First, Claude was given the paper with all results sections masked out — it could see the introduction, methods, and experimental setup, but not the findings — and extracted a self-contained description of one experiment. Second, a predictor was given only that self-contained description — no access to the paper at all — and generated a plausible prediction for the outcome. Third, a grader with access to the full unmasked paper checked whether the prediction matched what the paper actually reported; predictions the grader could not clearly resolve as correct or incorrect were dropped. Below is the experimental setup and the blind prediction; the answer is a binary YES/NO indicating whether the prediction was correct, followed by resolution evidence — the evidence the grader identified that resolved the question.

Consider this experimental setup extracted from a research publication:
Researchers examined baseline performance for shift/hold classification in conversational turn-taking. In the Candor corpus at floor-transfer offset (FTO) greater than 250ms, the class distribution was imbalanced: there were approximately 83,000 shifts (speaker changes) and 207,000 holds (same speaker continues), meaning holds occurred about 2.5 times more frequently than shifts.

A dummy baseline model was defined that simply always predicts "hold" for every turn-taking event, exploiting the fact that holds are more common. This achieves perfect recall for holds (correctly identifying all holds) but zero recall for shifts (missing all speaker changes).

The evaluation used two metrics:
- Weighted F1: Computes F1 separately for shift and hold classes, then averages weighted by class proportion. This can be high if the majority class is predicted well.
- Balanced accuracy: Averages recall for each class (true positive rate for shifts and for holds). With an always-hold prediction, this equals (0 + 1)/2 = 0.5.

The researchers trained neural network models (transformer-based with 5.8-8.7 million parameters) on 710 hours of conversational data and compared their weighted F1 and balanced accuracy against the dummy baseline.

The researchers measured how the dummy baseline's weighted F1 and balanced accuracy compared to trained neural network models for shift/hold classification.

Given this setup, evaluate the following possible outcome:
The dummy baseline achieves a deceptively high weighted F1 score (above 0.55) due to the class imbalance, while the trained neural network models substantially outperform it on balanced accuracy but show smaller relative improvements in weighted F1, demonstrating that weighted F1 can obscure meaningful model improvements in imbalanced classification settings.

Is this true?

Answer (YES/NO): YES